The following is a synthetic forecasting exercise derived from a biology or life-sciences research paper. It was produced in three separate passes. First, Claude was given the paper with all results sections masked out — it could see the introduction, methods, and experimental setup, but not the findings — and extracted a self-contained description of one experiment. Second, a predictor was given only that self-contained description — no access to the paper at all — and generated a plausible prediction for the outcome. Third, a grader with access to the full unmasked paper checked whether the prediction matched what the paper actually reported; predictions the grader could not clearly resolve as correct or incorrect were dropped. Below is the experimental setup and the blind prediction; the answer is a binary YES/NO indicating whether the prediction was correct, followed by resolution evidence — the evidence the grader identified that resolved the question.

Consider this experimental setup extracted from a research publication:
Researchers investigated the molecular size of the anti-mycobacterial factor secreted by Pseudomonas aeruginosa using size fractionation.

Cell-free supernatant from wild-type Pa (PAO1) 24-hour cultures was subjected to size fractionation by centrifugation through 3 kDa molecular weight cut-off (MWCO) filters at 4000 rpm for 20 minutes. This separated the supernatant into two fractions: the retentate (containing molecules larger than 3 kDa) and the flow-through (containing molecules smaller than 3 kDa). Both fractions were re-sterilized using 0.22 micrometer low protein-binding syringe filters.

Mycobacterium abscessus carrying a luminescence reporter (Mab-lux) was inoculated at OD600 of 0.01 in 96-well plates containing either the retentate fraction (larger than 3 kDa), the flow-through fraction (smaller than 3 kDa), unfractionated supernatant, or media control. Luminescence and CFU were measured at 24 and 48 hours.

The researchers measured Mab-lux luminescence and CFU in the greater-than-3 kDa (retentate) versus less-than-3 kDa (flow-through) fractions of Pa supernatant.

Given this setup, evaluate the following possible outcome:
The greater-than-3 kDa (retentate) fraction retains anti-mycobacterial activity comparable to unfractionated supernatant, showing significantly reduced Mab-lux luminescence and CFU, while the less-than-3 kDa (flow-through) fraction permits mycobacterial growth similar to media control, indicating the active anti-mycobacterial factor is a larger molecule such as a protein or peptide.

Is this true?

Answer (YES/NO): NO